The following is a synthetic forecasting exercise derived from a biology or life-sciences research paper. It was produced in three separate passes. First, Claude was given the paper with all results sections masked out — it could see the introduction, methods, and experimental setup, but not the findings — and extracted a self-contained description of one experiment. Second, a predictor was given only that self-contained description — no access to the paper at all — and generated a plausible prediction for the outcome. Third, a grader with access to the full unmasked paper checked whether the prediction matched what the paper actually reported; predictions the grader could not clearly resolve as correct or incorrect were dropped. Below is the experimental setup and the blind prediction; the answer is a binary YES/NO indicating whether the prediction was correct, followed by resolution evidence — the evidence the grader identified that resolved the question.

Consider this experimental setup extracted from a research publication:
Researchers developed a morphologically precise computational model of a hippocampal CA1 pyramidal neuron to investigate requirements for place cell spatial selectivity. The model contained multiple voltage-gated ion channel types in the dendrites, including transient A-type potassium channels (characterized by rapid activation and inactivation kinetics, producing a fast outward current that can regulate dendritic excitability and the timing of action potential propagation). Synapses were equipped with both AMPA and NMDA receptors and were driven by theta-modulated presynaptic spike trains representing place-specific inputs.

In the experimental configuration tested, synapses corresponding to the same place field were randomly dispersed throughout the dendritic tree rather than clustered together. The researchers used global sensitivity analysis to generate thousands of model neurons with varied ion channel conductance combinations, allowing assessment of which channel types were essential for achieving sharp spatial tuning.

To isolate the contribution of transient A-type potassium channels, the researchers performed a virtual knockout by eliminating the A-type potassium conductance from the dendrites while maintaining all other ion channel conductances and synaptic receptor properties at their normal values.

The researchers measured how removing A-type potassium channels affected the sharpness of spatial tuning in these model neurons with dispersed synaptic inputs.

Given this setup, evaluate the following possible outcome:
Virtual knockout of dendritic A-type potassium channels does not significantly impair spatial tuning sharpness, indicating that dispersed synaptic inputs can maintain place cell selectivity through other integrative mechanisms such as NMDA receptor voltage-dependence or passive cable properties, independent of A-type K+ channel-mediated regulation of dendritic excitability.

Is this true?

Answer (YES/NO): NO